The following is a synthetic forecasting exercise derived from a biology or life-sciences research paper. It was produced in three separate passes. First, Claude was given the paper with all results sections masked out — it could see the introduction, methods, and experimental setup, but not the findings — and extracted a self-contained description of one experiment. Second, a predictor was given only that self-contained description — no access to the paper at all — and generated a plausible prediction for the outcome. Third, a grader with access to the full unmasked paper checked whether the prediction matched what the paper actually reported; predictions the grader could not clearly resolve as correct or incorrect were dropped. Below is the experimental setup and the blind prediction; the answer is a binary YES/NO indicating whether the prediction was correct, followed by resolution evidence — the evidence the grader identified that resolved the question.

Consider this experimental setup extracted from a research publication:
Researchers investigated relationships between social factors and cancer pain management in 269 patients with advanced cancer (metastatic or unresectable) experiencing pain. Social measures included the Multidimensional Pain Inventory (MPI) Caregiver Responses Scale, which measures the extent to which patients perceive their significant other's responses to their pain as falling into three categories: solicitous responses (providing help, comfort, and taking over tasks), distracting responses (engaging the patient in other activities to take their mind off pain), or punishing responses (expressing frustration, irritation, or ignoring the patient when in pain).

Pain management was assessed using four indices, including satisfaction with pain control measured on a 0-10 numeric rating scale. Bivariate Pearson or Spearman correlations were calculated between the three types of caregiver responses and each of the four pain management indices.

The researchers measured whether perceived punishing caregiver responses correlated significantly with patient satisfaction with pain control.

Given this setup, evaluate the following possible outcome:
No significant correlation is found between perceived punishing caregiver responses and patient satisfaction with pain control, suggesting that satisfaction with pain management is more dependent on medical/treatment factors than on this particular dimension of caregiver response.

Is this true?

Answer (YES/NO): YES